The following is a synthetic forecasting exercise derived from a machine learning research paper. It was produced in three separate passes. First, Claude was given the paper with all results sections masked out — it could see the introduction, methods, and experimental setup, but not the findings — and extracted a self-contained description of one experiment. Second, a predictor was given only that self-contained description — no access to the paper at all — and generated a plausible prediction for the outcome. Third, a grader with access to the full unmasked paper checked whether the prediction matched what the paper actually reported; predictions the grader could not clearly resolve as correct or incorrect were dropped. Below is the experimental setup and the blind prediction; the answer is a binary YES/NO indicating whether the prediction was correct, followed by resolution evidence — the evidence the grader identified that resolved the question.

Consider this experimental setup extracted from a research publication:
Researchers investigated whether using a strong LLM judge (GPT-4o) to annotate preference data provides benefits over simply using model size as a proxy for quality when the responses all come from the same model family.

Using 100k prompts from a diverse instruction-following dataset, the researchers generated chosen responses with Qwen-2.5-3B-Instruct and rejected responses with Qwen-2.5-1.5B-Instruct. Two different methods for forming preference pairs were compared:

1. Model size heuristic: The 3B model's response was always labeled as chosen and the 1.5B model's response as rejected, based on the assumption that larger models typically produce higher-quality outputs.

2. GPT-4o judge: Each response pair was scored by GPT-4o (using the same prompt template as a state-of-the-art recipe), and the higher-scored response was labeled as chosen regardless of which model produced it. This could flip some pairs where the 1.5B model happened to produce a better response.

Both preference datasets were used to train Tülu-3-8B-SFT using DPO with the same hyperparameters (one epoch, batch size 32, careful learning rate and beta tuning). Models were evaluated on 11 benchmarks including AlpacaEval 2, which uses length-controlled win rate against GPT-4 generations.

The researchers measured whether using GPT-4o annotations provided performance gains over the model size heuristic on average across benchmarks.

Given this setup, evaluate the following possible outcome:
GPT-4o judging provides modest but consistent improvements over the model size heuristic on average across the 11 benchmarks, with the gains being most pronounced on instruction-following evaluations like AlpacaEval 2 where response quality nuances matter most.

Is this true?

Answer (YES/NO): NO